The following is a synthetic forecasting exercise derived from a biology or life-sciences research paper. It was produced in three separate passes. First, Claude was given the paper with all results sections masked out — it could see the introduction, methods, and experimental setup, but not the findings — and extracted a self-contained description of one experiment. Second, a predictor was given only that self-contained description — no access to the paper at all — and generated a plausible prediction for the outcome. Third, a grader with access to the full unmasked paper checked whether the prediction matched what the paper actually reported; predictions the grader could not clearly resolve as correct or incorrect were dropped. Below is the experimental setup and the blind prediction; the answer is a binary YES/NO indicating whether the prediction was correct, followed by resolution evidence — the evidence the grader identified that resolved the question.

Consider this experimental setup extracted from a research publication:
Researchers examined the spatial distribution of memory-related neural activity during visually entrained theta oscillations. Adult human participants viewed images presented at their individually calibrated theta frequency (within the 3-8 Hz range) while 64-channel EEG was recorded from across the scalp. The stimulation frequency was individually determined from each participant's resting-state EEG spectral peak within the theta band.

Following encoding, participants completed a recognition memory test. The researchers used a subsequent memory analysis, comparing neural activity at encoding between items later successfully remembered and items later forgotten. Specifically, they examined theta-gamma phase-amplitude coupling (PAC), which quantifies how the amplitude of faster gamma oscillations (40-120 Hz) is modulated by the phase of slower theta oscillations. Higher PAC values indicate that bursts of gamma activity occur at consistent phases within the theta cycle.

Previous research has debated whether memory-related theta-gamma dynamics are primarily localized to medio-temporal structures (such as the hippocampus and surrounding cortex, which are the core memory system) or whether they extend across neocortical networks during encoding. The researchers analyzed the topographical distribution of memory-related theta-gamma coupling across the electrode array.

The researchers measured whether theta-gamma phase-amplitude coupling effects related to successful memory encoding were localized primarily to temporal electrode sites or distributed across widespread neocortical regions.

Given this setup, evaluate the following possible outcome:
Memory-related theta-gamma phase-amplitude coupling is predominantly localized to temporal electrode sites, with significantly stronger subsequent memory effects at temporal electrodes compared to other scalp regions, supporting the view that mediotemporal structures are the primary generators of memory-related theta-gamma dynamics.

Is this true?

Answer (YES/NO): NO